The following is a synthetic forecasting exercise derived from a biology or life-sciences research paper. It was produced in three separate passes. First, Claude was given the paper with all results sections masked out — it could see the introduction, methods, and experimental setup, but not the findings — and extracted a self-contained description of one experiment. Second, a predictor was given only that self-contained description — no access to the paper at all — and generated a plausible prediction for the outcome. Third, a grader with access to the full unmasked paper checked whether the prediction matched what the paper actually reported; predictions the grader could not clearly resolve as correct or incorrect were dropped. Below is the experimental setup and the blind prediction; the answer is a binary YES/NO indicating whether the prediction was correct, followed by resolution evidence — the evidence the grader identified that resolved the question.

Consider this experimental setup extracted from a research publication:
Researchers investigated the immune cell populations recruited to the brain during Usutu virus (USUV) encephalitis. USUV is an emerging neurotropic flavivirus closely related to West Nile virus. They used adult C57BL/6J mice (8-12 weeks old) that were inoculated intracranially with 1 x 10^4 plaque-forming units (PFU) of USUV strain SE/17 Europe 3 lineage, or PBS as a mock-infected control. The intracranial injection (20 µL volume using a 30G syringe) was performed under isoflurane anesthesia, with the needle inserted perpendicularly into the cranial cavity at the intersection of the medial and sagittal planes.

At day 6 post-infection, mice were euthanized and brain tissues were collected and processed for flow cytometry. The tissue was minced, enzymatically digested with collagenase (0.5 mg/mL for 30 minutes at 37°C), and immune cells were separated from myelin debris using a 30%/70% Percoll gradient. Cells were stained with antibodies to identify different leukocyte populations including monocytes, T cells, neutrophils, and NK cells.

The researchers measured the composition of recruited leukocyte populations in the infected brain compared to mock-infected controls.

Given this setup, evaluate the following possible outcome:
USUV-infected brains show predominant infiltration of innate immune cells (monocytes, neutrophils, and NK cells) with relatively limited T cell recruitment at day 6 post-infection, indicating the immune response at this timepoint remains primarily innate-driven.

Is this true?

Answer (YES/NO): NO